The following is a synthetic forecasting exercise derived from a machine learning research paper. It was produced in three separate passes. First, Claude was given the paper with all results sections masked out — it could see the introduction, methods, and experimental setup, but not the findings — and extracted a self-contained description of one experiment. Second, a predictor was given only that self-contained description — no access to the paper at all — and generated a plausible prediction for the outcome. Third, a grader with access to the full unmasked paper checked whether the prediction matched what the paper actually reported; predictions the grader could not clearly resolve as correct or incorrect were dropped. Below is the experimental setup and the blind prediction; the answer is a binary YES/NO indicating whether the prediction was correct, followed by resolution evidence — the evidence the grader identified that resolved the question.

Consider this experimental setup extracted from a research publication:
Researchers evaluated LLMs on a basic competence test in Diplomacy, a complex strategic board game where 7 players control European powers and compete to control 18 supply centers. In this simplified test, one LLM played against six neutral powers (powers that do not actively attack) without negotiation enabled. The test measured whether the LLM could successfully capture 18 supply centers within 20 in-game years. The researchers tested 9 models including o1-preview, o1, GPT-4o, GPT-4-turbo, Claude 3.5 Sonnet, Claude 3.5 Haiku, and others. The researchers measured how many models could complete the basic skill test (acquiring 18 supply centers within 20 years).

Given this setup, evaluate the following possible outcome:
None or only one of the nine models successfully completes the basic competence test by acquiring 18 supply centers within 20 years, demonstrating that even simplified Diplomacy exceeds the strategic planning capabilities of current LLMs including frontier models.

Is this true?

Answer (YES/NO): NO